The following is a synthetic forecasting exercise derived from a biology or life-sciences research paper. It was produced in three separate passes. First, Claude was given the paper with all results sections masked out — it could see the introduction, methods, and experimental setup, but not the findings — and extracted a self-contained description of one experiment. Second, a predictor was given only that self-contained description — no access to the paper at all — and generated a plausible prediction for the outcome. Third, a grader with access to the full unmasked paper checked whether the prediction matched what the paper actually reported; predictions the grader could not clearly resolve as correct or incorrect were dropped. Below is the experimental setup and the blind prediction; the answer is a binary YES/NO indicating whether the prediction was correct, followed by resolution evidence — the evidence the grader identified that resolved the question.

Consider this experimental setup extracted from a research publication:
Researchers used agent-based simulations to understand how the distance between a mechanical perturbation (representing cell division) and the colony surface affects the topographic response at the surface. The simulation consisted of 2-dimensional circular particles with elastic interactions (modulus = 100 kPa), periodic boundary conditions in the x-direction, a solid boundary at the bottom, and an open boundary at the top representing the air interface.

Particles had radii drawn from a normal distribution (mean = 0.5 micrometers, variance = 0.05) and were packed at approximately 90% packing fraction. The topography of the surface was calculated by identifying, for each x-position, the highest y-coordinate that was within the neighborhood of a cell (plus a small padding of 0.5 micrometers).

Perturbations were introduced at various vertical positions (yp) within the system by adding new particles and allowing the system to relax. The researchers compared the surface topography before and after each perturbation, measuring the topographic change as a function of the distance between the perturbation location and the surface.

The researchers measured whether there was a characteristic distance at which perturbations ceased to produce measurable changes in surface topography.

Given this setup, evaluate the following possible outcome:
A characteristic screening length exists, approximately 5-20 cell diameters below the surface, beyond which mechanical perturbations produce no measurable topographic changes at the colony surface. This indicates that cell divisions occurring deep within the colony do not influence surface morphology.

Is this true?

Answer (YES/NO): YES